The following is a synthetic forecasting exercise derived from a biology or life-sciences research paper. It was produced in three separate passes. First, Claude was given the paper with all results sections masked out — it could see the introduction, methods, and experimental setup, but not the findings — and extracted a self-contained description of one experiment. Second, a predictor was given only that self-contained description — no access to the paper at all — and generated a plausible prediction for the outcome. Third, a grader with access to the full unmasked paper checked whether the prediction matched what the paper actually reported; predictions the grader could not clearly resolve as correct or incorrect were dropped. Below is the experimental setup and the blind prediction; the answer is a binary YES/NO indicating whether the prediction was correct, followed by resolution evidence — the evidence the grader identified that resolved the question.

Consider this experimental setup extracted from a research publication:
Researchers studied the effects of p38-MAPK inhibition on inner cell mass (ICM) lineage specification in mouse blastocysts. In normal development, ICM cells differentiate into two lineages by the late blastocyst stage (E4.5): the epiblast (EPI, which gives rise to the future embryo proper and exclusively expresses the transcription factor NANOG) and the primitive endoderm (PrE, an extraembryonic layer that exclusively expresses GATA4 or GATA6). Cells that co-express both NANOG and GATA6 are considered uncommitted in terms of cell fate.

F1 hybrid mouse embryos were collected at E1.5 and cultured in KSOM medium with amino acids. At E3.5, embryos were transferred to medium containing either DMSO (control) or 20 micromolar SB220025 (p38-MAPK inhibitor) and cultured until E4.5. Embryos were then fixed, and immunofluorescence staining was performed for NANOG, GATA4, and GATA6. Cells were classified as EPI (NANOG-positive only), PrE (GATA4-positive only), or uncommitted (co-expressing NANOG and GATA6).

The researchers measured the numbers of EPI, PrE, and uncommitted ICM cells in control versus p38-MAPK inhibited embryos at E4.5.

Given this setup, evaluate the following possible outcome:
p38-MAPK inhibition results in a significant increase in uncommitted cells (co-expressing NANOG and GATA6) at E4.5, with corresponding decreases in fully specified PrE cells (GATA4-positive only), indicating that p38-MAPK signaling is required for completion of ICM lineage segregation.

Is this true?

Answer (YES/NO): YES